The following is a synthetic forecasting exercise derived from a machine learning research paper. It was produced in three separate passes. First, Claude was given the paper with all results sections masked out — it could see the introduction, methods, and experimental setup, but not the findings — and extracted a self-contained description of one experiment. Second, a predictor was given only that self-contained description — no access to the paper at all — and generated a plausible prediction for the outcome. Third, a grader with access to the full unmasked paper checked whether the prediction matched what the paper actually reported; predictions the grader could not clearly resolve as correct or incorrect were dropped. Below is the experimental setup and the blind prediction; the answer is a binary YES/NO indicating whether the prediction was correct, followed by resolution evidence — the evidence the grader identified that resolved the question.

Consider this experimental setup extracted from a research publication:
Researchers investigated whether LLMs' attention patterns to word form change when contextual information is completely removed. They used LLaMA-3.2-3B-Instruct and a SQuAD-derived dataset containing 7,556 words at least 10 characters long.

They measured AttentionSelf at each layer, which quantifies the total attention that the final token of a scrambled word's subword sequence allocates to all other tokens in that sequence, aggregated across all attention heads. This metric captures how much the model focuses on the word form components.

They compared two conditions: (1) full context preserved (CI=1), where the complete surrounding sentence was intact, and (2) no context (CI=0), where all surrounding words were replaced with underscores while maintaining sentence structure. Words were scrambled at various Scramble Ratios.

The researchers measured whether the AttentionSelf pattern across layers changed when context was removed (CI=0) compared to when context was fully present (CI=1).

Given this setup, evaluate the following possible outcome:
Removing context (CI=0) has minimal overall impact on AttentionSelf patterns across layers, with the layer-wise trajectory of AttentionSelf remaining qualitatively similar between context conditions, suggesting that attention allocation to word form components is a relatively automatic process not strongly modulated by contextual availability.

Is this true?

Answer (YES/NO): YES